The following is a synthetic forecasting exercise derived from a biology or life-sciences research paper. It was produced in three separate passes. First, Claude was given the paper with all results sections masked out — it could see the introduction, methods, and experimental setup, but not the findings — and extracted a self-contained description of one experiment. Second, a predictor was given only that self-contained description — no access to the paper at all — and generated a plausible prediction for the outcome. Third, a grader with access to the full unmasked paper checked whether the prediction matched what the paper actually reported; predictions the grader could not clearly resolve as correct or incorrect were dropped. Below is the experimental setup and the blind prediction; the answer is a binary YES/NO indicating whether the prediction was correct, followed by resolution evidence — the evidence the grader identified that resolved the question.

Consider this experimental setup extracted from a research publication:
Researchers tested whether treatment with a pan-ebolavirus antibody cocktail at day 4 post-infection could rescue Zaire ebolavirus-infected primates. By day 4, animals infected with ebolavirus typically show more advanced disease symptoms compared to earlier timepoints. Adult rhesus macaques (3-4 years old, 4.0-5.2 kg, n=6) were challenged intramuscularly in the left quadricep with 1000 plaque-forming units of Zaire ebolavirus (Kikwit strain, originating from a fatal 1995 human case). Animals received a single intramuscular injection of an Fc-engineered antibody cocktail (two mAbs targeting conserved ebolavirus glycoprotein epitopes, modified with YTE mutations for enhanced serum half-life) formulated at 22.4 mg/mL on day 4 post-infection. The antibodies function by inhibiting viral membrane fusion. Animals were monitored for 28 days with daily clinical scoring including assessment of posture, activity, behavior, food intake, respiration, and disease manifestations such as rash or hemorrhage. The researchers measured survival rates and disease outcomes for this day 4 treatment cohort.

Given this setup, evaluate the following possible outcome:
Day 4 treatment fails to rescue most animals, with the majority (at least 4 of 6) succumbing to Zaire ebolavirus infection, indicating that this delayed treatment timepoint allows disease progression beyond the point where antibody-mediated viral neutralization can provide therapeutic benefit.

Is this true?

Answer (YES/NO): NO